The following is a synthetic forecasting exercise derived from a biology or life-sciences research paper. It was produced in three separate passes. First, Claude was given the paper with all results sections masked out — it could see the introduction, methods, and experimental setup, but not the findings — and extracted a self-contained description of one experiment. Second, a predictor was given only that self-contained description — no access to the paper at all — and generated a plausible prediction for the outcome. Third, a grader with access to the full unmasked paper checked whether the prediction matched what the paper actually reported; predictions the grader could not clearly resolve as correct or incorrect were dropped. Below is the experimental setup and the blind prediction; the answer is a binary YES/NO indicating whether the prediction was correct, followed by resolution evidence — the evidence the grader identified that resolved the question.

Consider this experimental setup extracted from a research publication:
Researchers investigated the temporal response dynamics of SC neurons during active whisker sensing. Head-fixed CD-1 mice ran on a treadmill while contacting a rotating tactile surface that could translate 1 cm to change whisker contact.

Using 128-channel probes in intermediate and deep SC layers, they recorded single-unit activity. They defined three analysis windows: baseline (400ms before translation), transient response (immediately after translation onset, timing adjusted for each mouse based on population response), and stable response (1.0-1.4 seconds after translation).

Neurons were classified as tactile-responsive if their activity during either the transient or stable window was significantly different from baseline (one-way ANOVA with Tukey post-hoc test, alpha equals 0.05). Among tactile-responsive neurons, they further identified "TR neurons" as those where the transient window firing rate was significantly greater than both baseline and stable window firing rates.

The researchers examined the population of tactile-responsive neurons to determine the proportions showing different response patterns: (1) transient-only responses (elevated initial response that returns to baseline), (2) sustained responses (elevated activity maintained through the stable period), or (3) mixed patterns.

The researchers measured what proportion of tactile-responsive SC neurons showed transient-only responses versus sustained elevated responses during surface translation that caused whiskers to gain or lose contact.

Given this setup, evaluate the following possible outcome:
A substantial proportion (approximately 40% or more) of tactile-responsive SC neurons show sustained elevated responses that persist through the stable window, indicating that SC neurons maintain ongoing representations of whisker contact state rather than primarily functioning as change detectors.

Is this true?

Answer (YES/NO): YES